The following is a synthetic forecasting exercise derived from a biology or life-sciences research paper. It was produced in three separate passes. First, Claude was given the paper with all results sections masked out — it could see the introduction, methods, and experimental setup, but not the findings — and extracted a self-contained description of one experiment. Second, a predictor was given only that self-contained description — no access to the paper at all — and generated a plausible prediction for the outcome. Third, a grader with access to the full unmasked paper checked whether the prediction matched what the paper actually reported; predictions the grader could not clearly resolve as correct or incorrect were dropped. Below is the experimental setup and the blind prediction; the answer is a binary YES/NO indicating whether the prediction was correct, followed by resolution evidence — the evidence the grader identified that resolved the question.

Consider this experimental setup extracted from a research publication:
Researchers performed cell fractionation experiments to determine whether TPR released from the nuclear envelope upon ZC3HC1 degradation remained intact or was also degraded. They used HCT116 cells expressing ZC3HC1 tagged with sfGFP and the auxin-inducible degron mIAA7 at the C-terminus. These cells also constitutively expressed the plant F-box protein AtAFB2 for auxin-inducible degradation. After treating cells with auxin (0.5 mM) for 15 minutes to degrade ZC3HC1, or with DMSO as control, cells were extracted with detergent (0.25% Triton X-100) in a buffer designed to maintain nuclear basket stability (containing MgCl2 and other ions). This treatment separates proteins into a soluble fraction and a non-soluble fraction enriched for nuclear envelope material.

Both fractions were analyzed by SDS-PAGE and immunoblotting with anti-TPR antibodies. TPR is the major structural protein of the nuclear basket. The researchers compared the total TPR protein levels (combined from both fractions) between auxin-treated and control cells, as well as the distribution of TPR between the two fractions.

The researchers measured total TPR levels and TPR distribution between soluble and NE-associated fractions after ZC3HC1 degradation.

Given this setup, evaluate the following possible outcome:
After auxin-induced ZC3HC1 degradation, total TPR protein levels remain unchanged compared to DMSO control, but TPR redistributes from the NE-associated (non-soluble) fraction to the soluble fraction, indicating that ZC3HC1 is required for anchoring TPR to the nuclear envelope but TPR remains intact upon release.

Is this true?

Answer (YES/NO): NO